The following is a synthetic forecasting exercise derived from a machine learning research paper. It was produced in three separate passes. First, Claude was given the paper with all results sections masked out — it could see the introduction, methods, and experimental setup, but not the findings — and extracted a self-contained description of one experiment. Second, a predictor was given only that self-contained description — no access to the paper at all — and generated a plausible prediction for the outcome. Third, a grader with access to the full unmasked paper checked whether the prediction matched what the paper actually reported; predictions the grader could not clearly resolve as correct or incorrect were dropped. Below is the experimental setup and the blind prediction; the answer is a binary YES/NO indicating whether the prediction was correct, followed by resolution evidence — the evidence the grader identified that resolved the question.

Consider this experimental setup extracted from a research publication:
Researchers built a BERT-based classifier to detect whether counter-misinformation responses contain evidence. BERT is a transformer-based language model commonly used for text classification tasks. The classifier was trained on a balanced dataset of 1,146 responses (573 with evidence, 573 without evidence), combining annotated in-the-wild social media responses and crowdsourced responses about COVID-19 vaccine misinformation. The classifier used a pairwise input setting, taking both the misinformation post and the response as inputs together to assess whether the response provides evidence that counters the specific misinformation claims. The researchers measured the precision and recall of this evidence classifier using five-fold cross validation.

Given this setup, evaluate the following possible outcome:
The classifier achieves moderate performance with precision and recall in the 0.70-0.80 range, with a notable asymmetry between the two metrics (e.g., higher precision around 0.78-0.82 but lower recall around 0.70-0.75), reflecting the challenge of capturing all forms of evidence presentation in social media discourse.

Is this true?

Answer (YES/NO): NO